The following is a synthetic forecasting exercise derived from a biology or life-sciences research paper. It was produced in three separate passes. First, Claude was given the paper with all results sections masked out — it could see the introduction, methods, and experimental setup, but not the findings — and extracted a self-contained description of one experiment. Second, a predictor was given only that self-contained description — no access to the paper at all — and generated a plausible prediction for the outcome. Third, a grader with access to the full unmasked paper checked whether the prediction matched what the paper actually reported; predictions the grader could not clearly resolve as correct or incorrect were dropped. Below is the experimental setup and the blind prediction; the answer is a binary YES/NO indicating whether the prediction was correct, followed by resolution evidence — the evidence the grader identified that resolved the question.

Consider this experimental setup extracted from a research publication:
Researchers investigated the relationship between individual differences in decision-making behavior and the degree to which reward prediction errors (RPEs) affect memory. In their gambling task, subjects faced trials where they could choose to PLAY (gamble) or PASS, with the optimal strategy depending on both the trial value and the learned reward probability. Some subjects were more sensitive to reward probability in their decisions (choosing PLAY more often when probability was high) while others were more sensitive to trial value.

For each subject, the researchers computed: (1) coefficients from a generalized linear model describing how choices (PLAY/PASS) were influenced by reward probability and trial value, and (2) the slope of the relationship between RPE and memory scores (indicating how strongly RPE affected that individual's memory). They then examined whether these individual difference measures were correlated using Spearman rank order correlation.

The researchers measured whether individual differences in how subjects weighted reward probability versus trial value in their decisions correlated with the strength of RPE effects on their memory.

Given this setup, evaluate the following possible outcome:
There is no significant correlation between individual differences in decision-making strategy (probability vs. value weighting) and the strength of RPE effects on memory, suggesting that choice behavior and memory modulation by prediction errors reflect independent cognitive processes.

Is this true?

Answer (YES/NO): NO